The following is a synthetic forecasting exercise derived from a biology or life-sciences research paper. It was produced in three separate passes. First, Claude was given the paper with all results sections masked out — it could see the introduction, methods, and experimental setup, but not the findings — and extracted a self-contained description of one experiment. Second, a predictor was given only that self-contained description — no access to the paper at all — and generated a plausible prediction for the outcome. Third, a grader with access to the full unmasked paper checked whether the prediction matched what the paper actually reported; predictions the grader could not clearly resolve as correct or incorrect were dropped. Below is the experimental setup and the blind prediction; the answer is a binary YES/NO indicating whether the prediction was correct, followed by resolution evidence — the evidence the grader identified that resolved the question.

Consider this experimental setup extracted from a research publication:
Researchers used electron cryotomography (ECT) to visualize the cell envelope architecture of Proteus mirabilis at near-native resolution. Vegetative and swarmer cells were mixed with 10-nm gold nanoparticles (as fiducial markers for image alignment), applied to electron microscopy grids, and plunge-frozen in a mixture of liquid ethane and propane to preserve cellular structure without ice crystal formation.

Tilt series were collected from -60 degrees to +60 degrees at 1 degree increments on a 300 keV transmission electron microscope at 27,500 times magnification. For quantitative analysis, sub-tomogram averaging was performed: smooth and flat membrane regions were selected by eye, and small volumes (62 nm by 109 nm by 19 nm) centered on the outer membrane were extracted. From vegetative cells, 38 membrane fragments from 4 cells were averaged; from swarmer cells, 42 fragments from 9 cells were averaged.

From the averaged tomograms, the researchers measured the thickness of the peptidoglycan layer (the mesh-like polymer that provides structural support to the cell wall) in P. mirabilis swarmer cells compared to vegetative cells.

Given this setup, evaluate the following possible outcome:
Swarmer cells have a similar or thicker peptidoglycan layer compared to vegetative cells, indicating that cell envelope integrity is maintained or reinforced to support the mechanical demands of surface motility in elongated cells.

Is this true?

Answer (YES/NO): NO